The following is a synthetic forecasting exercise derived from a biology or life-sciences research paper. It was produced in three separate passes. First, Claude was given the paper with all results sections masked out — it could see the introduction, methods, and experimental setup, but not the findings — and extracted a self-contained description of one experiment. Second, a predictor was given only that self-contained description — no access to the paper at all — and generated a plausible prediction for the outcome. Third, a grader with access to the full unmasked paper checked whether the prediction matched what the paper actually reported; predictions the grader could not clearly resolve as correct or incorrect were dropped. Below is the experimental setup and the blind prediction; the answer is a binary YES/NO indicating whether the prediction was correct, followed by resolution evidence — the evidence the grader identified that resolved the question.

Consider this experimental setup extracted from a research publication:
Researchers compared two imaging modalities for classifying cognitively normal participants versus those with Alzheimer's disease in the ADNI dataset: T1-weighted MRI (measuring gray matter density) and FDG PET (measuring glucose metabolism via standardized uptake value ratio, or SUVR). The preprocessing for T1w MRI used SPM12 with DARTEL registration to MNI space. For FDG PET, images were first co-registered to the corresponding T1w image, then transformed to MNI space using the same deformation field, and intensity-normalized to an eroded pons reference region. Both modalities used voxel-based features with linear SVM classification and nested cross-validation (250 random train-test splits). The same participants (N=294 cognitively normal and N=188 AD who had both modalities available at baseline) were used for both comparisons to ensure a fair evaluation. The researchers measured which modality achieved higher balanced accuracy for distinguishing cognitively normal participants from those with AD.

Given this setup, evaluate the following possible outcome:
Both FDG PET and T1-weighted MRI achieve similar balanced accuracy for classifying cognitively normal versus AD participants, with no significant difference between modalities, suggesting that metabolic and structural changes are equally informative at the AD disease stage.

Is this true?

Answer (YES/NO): NO